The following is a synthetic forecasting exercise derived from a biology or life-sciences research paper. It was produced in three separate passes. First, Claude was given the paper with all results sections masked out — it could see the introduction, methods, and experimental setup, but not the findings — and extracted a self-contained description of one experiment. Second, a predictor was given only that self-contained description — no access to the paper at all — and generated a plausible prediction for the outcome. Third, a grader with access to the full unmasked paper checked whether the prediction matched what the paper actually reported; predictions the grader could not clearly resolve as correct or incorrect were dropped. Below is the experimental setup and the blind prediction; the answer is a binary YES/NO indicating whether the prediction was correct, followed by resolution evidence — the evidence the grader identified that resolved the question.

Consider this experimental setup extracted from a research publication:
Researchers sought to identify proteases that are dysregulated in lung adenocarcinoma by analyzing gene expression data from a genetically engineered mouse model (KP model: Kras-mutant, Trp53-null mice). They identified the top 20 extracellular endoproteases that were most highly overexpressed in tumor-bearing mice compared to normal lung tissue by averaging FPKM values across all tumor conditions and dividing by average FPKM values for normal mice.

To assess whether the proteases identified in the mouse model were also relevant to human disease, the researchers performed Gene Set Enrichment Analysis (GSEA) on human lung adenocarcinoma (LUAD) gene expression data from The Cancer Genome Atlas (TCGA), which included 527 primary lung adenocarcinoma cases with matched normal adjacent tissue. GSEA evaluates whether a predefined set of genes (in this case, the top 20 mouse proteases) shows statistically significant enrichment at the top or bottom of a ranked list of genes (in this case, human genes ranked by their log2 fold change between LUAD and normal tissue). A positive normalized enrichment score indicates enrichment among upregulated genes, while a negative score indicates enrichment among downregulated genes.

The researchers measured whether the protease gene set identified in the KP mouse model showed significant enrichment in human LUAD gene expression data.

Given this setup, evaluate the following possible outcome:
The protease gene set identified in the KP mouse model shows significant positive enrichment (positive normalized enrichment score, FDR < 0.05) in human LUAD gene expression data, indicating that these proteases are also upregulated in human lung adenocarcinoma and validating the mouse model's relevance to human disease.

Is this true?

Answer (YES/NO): YES